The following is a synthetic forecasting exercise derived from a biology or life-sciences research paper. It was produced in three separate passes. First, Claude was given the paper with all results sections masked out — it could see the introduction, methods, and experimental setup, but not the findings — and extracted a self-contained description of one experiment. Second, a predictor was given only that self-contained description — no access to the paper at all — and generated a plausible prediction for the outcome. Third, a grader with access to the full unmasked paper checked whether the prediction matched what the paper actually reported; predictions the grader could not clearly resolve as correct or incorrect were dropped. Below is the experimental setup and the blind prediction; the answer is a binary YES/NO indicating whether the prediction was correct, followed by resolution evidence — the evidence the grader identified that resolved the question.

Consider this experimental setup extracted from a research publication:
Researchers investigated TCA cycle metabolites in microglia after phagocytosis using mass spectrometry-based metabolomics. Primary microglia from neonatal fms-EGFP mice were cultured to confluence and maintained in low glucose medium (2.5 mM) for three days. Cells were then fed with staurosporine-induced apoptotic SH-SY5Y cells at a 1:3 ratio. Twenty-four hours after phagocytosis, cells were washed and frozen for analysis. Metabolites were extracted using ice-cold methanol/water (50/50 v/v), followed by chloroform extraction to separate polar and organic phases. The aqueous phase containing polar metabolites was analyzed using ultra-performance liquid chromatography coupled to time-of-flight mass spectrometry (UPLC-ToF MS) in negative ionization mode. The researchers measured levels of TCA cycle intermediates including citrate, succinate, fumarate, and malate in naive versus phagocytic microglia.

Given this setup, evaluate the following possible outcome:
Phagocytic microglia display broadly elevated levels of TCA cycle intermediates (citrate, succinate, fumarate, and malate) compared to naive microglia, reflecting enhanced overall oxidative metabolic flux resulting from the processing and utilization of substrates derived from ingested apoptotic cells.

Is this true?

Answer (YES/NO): NO